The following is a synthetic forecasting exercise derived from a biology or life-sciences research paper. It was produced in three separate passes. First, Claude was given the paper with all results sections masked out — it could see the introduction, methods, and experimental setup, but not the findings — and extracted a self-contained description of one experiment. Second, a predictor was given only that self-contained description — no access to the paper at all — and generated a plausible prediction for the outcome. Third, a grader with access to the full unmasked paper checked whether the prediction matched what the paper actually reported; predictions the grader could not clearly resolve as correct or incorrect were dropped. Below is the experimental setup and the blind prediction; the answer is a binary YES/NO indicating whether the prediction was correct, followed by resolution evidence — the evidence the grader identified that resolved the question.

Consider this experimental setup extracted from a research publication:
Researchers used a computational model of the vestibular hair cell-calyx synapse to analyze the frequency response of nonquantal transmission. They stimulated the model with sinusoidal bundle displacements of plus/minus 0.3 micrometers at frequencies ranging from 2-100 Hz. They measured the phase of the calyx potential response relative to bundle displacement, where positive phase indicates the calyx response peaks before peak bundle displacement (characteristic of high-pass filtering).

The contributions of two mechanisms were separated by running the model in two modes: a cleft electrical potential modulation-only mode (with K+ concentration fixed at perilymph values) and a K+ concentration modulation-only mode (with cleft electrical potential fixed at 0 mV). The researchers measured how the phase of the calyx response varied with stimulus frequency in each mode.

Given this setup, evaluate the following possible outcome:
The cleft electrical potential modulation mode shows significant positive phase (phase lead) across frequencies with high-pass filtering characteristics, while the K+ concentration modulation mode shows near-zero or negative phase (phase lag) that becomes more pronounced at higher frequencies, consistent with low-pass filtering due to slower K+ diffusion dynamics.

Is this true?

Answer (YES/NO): NO